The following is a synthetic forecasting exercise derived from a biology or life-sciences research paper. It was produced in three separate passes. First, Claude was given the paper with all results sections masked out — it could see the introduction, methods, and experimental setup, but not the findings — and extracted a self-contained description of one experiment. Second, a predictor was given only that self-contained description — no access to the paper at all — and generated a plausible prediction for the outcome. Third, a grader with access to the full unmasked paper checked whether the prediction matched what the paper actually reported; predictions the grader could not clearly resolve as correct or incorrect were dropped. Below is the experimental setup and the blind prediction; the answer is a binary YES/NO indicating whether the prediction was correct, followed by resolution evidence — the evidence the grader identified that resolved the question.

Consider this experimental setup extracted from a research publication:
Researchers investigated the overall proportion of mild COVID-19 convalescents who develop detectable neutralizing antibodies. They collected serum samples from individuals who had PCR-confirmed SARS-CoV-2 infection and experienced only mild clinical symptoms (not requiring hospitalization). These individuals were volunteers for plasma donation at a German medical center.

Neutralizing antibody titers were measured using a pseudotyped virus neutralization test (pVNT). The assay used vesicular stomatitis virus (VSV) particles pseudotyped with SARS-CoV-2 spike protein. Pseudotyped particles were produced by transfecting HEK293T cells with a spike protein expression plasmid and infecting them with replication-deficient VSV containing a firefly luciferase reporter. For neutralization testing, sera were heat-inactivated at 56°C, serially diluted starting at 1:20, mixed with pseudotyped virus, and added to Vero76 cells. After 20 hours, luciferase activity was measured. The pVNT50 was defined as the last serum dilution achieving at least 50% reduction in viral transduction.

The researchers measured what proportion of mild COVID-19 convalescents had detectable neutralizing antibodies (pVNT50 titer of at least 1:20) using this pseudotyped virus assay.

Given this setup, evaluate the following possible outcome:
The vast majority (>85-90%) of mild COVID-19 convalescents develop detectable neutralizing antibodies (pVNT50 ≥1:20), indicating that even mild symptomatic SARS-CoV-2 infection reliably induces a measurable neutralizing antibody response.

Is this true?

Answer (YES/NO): YES